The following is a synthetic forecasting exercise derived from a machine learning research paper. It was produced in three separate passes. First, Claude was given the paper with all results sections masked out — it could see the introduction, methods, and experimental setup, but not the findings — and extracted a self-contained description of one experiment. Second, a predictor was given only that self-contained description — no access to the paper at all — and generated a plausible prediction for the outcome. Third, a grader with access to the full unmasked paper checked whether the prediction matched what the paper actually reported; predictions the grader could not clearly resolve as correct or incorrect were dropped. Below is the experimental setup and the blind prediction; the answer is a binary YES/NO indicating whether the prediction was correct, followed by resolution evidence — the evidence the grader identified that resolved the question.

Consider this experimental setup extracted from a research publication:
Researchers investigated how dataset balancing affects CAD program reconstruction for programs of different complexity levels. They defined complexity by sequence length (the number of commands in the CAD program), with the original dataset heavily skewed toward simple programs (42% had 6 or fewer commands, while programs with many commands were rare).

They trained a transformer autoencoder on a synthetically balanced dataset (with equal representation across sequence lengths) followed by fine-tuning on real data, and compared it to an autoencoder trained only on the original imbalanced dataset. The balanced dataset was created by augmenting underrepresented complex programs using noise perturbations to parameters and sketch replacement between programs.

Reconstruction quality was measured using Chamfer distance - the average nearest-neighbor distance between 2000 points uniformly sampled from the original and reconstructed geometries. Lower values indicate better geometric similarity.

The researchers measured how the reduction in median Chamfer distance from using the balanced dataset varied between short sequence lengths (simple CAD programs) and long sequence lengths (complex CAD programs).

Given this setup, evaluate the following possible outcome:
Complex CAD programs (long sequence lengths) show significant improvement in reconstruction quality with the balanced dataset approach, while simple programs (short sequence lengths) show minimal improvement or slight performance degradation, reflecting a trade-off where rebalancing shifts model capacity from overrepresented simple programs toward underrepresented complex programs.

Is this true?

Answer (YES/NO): NO